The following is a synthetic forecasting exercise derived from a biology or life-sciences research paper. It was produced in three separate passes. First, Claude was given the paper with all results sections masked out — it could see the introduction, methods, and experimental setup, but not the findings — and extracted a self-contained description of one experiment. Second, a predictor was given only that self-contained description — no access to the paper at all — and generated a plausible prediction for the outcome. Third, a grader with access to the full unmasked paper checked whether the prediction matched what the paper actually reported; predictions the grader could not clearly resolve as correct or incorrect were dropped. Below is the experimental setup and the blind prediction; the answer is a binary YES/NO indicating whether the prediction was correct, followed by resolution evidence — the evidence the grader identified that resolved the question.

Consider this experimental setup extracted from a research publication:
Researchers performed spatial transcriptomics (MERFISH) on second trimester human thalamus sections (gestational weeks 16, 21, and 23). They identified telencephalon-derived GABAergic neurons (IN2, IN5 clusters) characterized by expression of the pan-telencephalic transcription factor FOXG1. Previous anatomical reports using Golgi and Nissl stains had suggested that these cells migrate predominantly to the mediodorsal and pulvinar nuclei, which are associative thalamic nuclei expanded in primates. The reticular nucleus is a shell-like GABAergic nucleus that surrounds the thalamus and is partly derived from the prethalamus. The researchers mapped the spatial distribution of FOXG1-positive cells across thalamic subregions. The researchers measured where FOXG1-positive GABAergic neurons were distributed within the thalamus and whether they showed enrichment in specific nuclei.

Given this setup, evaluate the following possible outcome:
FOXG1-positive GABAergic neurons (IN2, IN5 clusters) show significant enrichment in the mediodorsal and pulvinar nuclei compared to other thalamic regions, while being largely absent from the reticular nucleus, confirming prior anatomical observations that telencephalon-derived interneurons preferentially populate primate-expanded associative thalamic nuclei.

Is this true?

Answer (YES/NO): NO